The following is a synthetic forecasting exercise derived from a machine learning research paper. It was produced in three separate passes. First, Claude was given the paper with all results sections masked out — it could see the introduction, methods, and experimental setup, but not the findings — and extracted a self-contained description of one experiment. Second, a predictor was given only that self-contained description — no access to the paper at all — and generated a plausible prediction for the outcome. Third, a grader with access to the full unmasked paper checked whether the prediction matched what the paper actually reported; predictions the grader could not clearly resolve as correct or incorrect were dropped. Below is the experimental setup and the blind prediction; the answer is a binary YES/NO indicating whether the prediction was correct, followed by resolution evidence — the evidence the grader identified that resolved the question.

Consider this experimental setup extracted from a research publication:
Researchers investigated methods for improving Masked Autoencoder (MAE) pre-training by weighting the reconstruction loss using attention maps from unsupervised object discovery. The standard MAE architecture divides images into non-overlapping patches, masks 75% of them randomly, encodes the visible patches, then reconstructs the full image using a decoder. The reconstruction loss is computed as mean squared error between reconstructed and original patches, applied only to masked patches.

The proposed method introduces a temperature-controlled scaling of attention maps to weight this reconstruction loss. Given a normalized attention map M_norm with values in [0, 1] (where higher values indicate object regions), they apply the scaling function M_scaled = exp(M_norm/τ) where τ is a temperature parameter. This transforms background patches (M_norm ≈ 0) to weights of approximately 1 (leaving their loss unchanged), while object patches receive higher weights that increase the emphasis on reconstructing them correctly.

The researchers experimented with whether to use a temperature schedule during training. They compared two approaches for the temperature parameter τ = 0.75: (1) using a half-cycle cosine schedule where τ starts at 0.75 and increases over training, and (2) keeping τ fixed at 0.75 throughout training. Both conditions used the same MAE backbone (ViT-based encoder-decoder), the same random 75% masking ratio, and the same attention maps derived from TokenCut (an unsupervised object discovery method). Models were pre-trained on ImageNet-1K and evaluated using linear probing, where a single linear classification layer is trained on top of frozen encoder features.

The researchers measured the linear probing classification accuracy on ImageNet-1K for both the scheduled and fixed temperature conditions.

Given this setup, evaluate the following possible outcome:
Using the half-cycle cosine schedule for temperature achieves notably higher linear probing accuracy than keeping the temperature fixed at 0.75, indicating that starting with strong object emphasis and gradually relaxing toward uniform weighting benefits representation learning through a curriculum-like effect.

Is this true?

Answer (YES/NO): YES